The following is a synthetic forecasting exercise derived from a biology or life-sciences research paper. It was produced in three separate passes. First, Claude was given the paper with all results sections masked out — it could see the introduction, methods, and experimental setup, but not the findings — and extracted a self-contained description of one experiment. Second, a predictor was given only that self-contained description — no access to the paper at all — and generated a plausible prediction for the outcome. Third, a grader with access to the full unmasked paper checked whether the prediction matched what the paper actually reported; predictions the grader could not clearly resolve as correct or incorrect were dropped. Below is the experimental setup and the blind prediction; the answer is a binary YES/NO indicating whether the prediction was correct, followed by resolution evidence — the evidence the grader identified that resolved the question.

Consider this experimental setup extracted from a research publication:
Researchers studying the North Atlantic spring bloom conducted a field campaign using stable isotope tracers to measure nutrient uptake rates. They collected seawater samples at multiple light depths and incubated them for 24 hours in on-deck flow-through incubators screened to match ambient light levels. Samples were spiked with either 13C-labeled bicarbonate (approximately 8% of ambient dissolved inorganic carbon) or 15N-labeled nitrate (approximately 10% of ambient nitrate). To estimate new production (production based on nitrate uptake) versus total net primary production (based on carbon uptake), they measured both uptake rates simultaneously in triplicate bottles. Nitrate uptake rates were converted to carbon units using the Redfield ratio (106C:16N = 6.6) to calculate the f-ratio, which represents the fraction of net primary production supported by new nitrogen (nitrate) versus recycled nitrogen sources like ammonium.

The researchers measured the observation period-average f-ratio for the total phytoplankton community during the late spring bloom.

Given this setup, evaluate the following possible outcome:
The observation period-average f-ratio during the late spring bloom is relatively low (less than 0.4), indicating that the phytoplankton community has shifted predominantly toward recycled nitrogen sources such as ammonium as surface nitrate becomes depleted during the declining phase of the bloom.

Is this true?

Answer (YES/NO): NO